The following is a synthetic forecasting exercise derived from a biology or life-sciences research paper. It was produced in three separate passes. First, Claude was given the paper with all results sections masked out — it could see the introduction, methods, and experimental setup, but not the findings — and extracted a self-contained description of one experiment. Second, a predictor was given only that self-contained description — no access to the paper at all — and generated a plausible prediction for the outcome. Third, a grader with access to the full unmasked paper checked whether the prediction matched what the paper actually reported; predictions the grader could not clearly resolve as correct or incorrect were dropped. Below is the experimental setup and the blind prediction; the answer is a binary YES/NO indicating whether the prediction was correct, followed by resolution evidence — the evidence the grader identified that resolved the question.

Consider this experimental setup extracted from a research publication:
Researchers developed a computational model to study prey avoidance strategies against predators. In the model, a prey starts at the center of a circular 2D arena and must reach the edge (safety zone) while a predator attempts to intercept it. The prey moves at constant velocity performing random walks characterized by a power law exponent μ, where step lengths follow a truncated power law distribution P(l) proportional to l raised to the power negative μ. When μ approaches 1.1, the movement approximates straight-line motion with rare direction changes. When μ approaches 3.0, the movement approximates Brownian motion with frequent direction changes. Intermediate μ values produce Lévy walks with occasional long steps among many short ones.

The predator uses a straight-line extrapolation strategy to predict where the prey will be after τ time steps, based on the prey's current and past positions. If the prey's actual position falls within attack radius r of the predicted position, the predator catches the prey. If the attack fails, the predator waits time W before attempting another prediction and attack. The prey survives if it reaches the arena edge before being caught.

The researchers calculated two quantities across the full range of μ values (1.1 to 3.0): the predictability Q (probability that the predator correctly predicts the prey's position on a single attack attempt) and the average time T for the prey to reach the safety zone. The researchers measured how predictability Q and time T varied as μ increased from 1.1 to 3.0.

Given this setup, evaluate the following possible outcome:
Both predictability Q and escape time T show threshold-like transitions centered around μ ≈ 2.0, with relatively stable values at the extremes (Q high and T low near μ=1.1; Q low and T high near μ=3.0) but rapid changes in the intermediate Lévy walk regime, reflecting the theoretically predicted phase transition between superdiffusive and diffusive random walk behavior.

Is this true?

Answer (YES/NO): NO